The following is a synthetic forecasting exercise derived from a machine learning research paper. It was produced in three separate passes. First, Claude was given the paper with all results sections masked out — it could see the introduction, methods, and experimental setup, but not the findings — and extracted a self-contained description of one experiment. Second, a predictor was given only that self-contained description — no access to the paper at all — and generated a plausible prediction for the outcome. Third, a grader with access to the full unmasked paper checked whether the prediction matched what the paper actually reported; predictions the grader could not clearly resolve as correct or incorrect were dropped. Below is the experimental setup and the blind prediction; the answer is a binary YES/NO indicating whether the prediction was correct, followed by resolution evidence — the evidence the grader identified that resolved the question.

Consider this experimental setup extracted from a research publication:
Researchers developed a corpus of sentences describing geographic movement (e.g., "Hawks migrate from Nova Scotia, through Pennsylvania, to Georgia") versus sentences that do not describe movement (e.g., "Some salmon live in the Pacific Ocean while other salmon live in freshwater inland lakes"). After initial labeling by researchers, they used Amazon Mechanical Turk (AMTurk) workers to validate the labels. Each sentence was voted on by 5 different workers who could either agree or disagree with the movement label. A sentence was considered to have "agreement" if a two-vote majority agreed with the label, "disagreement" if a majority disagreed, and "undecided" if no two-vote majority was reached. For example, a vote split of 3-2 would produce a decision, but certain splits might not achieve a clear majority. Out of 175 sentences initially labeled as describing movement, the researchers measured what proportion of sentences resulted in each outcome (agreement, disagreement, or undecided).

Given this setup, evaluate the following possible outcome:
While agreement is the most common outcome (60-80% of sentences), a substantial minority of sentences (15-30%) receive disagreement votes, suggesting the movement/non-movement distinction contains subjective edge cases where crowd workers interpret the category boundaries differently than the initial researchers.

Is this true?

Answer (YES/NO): NO